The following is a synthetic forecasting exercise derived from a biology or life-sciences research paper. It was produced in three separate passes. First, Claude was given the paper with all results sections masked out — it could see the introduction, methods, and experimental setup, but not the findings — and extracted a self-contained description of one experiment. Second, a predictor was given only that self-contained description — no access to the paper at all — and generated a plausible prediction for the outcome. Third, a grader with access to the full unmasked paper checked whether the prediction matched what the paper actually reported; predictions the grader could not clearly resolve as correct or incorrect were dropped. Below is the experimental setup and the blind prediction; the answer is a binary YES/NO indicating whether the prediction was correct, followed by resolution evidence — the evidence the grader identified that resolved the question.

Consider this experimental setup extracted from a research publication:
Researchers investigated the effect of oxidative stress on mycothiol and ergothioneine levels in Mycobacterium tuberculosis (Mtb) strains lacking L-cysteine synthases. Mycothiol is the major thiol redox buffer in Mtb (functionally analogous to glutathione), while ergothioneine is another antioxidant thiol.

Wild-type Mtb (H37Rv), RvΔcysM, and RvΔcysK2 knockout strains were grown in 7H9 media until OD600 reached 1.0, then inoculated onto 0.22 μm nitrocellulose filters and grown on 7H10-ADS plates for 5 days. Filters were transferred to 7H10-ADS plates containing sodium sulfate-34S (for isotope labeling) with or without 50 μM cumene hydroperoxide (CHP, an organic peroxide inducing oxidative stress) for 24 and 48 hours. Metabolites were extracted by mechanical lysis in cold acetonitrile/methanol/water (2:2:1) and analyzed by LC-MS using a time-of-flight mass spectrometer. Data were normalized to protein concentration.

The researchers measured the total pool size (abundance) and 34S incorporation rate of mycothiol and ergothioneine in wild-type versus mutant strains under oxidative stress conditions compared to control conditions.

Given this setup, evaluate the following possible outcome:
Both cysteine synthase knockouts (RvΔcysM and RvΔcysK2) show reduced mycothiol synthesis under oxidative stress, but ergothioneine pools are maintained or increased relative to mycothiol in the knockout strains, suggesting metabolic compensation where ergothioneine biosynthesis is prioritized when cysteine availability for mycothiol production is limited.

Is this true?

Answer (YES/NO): NO